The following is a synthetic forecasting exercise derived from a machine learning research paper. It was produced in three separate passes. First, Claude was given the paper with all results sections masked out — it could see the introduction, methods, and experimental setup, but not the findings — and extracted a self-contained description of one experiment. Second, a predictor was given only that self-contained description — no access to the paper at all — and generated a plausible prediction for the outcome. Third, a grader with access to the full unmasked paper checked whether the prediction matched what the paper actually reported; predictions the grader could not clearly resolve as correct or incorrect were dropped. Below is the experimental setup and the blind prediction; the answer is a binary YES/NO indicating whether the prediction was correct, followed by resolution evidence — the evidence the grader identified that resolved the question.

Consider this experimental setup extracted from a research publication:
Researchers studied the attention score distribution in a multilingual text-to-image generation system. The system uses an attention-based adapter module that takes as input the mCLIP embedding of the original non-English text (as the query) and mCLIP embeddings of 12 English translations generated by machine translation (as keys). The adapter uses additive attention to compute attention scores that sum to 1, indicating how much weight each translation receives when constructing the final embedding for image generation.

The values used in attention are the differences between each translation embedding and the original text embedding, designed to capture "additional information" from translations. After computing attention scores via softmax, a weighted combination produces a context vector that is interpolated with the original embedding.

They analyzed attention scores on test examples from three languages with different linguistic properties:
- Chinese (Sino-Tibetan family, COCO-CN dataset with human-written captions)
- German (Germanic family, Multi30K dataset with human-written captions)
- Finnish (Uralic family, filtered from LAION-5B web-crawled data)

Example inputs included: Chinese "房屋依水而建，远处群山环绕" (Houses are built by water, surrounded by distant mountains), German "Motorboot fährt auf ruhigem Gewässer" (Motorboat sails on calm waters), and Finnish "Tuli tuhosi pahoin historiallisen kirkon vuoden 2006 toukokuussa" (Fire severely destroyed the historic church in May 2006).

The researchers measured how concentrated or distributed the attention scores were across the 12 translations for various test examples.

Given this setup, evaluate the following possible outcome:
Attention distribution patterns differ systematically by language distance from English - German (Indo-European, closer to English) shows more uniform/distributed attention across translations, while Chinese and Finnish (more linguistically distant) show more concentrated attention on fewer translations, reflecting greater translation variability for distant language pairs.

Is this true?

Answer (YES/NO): NO